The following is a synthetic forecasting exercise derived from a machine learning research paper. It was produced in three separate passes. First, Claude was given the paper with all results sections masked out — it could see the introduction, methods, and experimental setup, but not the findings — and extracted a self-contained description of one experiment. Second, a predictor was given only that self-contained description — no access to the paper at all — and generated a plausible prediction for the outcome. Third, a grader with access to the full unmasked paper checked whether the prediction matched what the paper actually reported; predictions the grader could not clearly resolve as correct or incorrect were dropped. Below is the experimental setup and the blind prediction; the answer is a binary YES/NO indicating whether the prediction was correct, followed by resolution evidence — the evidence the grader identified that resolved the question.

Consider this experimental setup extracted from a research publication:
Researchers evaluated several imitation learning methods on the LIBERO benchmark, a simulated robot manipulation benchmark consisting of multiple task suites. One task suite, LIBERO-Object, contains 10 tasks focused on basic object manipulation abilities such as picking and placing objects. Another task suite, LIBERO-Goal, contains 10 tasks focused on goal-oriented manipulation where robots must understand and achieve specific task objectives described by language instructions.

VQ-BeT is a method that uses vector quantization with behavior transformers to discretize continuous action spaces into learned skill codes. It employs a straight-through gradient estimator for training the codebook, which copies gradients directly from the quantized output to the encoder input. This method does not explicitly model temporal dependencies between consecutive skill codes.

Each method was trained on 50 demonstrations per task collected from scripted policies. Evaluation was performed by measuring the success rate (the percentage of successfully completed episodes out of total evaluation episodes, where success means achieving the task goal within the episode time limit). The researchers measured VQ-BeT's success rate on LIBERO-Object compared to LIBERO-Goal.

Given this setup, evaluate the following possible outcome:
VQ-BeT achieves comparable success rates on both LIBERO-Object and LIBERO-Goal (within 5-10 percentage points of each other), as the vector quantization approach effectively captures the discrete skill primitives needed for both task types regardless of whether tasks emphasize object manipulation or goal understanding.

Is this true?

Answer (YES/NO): NO